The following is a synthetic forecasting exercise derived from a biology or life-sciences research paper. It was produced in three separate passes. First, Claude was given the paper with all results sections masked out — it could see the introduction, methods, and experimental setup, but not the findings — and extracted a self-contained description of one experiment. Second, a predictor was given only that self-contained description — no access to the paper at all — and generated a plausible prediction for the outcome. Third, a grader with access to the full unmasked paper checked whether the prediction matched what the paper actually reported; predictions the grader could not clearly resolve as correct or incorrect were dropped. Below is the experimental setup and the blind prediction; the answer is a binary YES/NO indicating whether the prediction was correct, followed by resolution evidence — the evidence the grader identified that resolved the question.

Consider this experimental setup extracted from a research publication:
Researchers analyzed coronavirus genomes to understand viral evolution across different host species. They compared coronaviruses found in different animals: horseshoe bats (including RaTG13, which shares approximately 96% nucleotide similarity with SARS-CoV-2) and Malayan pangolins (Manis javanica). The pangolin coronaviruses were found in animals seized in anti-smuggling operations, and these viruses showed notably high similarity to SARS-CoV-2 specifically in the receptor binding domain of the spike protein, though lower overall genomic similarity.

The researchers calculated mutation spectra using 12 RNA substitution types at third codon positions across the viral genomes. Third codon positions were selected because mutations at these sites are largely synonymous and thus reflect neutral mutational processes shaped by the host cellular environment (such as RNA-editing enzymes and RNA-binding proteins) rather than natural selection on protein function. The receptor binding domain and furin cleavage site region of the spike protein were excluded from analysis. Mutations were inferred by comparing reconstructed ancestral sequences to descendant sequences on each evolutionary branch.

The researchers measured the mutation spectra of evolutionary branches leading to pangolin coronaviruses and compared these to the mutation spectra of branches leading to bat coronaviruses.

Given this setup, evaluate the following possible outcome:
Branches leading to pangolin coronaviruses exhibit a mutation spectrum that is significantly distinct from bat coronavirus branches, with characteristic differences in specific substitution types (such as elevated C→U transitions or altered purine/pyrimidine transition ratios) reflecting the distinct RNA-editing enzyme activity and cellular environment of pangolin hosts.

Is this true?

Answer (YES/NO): NO